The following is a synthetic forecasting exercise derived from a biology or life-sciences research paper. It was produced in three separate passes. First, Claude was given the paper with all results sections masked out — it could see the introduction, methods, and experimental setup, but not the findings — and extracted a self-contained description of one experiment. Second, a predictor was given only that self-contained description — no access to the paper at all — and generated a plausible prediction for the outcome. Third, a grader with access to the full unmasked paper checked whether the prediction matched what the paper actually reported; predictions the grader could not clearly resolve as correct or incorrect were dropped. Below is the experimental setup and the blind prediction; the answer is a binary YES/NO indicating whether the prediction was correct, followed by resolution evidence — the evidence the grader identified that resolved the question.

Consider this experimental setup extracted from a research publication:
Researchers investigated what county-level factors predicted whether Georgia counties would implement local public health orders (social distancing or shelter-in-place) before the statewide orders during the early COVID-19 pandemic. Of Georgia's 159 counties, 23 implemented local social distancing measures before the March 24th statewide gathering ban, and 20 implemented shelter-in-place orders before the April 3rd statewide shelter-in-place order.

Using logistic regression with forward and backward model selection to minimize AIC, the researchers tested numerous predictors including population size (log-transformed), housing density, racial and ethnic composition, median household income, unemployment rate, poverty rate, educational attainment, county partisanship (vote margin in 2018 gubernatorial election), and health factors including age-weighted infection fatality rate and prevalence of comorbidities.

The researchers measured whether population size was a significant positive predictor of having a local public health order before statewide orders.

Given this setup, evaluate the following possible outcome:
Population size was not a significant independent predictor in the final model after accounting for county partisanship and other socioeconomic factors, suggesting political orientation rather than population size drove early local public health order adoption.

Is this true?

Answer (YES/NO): NO